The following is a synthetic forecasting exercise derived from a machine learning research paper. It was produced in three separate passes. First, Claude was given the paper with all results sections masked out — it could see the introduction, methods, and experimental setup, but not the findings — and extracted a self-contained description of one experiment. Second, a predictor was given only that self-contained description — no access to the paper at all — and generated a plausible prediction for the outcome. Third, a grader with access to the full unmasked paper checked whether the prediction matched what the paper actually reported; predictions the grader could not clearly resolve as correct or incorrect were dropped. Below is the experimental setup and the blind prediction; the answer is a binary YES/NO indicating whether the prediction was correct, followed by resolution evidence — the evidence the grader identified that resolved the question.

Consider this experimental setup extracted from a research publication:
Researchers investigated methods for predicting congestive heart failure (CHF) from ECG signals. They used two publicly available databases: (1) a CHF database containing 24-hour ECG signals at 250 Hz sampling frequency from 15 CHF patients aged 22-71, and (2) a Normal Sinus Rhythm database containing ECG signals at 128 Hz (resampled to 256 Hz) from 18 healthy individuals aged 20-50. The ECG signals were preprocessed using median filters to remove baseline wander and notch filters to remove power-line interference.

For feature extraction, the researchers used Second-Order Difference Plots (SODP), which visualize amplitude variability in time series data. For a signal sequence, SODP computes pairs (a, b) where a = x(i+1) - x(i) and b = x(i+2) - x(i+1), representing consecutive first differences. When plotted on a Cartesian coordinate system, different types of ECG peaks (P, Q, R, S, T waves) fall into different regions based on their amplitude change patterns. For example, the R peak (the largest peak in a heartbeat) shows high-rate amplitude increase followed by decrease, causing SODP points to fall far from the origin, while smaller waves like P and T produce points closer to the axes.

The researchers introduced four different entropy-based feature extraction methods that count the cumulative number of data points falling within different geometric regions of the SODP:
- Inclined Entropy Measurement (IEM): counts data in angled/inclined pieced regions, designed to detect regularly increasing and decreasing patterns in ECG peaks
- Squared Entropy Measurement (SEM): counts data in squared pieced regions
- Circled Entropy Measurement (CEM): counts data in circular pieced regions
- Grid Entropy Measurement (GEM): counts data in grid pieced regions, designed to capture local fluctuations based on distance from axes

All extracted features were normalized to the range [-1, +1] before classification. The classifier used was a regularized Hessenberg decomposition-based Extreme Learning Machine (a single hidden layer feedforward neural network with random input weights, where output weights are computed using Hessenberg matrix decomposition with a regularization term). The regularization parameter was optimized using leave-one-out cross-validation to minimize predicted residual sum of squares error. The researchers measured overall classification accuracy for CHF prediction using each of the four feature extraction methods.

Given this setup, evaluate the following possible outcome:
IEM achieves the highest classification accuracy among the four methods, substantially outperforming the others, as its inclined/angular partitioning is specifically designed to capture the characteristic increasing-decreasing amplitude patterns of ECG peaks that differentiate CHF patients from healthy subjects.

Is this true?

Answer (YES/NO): NO